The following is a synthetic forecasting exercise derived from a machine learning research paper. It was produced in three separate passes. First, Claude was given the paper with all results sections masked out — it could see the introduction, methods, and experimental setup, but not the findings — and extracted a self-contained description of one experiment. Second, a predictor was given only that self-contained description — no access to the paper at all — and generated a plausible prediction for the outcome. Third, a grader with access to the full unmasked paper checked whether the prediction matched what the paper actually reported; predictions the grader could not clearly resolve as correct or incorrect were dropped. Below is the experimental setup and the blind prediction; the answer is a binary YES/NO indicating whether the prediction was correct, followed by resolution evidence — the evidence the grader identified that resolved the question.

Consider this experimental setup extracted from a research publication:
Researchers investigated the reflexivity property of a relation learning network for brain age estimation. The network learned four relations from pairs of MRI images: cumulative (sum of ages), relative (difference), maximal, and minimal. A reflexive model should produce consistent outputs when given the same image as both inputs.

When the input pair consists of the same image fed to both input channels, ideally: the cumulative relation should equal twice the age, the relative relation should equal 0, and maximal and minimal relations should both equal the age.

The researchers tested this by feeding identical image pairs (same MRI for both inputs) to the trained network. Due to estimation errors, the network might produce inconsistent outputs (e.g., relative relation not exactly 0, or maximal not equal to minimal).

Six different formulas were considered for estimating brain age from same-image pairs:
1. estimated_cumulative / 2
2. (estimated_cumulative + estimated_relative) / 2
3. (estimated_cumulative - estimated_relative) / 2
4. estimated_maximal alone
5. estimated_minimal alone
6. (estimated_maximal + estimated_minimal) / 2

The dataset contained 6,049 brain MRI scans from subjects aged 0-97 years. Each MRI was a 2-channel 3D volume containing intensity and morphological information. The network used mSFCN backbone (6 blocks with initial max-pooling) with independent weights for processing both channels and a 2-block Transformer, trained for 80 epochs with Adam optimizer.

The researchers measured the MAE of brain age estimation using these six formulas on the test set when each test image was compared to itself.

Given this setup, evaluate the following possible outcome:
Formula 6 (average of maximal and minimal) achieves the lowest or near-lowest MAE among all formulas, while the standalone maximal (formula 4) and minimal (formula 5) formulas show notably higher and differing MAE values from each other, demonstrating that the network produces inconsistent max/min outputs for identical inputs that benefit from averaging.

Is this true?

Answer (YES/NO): YES